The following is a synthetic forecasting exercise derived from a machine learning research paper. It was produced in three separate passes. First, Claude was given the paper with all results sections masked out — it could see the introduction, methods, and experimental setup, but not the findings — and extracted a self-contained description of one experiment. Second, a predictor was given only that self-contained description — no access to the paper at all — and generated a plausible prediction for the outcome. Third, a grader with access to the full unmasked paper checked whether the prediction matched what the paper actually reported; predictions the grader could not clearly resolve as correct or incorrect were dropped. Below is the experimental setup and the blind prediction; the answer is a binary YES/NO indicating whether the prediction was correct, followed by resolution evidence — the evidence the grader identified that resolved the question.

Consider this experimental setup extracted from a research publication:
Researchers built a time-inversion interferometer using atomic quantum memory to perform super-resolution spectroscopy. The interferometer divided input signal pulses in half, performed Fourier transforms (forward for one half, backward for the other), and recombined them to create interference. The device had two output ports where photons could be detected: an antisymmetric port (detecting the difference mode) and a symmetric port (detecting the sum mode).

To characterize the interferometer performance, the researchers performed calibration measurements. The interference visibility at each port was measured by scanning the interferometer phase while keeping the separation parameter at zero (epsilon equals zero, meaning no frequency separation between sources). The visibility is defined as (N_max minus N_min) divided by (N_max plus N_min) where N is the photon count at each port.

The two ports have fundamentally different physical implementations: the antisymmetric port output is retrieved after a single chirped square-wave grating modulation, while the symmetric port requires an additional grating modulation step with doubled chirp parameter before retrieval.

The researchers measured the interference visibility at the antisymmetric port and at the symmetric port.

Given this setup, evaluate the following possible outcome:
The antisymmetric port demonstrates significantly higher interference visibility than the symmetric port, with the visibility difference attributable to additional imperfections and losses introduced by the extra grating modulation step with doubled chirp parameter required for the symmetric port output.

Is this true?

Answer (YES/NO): YES